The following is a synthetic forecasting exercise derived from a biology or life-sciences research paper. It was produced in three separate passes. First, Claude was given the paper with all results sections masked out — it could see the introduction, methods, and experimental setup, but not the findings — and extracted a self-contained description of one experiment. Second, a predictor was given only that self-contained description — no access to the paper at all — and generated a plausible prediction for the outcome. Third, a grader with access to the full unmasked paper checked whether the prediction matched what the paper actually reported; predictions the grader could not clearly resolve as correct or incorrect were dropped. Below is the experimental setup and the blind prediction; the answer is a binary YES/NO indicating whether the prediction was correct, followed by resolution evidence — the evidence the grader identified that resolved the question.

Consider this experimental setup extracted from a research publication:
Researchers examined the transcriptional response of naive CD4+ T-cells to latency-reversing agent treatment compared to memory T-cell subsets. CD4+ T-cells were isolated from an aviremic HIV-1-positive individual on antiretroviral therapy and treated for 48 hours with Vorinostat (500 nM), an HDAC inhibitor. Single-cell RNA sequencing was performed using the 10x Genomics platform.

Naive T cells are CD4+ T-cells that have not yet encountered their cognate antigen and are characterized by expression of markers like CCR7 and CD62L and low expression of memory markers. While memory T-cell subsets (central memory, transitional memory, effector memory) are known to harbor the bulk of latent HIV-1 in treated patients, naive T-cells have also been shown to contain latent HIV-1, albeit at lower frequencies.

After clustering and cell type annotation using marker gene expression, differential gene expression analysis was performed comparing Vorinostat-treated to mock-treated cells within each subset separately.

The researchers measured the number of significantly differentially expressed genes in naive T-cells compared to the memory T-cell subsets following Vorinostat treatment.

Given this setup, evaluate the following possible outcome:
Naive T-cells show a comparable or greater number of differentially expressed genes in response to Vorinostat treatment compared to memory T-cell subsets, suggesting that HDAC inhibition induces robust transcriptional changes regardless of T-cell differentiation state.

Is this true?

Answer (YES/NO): YES